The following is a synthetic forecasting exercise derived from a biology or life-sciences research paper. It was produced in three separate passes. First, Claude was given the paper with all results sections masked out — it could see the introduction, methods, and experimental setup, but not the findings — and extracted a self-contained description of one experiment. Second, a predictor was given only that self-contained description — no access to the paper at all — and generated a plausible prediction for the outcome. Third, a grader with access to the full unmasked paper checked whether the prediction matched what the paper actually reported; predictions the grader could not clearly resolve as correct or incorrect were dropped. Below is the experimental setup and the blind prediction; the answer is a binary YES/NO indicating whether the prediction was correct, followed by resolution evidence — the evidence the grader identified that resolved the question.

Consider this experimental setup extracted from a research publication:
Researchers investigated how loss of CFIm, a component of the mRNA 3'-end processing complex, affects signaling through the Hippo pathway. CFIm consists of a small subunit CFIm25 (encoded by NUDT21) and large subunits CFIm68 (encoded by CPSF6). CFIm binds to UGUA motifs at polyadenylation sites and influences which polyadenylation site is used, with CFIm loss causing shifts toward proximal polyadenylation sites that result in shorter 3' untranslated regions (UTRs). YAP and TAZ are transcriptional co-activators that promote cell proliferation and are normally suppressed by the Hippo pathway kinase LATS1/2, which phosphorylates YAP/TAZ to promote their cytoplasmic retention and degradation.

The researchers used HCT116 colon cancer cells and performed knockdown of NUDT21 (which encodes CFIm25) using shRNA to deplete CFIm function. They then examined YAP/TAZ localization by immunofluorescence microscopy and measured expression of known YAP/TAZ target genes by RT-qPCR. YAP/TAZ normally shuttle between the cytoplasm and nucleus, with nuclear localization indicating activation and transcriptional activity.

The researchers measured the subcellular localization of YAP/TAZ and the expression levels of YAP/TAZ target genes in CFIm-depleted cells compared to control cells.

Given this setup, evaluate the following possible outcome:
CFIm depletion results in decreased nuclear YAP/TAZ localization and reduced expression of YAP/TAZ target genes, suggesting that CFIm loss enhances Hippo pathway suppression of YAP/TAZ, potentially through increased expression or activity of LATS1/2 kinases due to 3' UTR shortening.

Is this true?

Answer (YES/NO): NO